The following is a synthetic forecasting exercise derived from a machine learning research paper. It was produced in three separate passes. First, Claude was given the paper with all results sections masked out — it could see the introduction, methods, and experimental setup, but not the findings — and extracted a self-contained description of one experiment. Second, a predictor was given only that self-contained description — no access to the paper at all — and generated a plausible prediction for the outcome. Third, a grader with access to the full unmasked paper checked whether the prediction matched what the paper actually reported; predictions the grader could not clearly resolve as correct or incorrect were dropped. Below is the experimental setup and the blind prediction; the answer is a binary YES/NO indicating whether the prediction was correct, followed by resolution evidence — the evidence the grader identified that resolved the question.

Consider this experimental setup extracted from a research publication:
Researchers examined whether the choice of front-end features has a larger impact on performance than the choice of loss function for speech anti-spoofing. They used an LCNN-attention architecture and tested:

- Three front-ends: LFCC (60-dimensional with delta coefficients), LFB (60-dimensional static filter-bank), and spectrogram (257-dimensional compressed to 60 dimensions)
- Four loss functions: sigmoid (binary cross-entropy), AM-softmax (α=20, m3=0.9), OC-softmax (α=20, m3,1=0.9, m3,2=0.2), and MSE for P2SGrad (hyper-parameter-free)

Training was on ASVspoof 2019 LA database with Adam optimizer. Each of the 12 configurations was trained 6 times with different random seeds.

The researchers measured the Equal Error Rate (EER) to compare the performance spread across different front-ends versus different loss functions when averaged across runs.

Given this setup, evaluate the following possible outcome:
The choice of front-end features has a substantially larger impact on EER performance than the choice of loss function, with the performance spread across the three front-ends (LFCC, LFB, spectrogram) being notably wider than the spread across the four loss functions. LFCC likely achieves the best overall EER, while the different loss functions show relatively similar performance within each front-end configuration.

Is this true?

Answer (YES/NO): YES